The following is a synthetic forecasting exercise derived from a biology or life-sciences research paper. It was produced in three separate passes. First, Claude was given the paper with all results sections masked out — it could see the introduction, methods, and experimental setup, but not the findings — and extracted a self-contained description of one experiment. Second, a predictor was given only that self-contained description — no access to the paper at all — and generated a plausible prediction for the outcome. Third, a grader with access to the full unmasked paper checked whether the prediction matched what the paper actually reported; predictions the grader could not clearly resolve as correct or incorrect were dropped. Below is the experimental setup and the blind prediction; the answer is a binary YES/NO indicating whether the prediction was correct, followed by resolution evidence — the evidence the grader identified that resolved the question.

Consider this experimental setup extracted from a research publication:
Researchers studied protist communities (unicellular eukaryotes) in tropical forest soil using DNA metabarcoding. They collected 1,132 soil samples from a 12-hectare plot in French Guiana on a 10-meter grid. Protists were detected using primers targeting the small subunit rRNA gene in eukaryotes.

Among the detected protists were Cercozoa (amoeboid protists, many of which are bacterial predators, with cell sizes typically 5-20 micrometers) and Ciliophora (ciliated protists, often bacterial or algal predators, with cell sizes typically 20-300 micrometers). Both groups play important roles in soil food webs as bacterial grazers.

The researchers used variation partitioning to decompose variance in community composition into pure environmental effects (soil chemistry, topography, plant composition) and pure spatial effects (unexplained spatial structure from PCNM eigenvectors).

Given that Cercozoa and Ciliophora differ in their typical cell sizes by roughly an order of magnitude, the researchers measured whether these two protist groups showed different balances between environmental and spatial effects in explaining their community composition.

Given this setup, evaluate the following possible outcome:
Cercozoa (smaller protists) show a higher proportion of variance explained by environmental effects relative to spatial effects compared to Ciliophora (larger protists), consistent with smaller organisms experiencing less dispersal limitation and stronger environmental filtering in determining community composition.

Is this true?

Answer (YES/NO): YES